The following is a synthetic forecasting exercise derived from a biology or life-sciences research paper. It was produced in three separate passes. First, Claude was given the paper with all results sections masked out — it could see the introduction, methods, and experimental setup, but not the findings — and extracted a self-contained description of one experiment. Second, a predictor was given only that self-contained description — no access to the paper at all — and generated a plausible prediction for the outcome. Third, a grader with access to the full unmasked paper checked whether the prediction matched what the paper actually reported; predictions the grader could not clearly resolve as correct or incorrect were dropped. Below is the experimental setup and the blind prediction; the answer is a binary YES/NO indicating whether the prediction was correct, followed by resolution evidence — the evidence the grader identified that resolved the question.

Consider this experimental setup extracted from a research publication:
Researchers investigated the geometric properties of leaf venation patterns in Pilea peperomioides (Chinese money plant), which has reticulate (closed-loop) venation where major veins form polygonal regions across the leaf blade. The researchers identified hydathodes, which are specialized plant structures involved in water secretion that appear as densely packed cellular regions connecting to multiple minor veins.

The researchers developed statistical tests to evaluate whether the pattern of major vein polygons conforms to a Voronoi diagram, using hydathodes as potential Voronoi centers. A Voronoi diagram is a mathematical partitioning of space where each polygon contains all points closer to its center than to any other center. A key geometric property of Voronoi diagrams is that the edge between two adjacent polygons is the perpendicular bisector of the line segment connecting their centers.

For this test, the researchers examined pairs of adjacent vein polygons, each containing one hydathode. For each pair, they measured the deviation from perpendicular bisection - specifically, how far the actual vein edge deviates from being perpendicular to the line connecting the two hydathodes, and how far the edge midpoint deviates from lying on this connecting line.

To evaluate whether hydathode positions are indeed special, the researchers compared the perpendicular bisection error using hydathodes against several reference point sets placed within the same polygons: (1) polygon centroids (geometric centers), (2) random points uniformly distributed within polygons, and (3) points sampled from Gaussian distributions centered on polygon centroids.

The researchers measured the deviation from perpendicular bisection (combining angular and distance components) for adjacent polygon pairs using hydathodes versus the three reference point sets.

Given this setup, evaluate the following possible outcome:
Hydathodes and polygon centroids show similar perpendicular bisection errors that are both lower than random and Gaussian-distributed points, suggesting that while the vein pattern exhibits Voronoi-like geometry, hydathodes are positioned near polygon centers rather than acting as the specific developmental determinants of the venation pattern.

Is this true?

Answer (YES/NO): NO